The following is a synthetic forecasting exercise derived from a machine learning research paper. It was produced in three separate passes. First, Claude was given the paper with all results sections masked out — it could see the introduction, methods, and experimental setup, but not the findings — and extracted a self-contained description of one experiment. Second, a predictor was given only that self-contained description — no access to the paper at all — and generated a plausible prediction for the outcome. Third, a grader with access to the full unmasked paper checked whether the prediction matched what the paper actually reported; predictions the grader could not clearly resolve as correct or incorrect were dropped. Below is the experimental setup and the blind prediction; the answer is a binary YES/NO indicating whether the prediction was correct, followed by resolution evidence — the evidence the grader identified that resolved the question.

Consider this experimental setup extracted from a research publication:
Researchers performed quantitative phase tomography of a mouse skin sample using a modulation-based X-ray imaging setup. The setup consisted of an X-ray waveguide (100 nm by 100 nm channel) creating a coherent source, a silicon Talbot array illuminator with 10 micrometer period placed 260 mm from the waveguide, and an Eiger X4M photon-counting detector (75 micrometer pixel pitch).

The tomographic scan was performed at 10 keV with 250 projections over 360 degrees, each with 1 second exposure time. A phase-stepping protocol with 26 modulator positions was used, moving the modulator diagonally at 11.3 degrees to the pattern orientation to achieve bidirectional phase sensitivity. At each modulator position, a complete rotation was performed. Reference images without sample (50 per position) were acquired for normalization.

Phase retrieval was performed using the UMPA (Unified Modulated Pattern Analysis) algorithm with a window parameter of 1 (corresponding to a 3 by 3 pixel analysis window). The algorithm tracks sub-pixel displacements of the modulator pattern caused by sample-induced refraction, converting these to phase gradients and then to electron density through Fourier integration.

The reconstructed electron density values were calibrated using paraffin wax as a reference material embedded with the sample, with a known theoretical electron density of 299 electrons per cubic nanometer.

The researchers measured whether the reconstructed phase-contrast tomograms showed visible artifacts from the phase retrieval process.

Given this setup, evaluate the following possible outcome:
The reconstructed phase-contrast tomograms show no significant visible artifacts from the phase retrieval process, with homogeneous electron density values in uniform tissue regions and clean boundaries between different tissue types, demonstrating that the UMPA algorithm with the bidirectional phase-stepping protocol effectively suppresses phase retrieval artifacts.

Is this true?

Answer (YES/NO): NO